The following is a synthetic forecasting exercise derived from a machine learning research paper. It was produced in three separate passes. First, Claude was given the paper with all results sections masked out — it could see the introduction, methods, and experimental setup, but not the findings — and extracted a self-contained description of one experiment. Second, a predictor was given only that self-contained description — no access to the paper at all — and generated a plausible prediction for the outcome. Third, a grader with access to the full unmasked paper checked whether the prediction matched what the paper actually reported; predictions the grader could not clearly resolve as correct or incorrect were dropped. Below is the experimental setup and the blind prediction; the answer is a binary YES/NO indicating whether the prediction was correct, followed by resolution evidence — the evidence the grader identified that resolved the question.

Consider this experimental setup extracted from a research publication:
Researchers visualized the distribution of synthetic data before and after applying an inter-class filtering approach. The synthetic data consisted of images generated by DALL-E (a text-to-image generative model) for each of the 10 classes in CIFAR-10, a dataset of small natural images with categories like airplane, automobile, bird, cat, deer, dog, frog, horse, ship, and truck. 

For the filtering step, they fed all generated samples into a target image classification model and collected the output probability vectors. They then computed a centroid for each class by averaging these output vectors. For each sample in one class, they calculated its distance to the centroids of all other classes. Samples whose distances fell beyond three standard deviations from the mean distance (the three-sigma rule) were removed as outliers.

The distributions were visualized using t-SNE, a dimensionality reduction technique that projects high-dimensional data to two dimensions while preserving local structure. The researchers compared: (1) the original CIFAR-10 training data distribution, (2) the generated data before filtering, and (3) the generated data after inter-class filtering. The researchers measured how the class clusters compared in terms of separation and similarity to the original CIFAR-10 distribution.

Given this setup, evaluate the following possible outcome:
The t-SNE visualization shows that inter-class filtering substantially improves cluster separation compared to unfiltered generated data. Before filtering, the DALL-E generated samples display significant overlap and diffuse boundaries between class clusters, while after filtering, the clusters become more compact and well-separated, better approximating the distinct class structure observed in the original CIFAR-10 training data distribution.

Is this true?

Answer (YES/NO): YES